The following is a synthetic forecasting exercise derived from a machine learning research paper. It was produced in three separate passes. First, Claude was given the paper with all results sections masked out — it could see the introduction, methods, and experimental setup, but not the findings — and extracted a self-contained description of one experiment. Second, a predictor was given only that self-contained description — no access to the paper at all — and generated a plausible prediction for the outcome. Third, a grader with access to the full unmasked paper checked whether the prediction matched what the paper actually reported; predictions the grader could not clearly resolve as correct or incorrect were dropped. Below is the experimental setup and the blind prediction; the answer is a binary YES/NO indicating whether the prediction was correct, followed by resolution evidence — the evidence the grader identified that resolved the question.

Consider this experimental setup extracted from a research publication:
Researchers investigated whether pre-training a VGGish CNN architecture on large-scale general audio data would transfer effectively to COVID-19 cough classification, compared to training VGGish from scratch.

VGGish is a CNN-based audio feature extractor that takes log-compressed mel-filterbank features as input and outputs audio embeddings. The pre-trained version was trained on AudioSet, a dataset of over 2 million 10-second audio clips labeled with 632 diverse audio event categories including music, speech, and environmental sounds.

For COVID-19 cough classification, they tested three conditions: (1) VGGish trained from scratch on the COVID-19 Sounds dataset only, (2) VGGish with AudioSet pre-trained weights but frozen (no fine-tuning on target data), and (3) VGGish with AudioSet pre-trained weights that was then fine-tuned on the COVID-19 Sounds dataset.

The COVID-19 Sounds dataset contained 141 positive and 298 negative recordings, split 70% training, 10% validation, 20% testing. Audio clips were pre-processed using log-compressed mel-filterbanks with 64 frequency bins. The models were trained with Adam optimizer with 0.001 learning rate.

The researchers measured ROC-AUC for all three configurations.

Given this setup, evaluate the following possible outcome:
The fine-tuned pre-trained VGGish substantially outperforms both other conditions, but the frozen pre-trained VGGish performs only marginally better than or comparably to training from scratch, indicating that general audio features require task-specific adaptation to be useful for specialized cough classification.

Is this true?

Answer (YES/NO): NO